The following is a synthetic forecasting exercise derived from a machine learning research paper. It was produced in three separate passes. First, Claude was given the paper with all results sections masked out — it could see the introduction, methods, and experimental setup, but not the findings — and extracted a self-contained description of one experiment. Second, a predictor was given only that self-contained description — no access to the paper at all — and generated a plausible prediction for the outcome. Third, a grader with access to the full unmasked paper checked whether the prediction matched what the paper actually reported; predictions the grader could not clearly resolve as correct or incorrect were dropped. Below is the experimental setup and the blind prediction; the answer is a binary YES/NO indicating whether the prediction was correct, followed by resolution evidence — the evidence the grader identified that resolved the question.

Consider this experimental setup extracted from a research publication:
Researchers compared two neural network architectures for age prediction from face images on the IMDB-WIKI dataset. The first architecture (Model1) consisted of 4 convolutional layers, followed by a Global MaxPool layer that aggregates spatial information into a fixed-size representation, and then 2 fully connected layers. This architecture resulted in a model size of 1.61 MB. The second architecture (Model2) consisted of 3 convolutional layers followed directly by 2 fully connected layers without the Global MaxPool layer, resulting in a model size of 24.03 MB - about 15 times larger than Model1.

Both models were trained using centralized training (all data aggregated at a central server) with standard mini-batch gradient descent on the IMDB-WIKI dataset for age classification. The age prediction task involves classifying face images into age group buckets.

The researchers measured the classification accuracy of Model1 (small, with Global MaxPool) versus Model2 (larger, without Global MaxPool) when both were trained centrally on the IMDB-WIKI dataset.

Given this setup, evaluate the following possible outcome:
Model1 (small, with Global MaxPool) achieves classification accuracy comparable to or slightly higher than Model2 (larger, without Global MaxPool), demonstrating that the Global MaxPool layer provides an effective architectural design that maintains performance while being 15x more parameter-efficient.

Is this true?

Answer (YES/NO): NO